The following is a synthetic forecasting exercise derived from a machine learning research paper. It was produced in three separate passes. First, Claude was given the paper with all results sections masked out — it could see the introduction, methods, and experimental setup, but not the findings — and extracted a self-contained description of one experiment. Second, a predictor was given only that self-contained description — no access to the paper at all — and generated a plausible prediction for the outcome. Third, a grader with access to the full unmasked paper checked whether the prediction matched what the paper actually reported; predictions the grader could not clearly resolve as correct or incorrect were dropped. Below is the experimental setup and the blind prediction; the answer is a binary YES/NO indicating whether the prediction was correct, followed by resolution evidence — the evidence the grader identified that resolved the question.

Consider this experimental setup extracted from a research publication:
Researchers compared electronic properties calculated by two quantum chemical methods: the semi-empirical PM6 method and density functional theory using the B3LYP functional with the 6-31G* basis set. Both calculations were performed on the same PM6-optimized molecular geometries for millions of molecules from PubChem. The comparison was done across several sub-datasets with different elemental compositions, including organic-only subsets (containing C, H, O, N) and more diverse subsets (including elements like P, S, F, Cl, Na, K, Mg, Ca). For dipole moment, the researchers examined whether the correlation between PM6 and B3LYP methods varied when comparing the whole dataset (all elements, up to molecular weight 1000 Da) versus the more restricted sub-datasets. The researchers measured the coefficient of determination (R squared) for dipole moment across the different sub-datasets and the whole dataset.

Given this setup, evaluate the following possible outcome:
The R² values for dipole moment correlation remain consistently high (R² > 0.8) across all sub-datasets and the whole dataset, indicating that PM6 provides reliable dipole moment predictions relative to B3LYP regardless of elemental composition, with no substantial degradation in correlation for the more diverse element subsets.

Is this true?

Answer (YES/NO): NO